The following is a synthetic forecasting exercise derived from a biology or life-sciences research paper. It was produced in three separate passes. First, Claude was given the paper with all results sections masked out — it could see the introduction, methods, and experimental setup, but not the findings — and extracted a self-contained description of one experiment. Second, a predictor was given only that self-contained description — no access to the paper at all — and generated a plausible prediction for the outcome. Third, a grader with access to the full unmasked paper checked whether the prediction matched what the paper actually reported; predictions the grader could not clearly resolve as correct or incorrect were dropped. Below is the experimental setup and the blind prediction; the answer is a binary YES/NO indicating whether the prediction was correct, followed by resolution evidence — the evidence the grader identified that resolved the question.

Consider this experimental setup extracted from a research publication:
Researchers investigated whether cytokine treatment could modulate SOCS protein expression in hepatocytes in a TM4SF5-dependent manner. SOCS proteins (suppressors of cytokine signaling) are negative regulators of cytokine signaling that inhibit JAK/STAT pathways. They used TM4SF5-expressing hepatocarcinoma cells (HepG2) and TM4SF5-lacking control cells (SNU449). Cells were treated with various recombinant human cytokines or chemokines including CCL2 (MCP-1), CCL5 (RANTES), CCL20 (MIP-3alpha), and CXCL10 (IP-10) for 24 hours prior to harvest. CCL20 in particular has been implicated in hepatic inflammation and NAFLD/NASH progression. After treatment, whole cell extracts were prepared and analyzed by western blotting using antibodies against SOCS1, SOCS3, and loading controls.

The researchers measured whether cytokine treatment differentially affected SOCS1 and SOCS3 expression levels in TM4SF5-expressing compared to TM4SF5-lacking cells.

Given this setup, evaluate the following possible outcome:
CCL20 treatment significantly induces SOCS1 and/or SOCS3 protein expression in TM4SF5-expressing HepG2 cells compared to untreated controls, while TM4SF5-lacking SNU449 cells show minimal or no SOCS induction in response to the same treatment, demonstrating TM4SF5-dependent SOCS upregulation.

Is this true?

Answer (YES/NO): NO